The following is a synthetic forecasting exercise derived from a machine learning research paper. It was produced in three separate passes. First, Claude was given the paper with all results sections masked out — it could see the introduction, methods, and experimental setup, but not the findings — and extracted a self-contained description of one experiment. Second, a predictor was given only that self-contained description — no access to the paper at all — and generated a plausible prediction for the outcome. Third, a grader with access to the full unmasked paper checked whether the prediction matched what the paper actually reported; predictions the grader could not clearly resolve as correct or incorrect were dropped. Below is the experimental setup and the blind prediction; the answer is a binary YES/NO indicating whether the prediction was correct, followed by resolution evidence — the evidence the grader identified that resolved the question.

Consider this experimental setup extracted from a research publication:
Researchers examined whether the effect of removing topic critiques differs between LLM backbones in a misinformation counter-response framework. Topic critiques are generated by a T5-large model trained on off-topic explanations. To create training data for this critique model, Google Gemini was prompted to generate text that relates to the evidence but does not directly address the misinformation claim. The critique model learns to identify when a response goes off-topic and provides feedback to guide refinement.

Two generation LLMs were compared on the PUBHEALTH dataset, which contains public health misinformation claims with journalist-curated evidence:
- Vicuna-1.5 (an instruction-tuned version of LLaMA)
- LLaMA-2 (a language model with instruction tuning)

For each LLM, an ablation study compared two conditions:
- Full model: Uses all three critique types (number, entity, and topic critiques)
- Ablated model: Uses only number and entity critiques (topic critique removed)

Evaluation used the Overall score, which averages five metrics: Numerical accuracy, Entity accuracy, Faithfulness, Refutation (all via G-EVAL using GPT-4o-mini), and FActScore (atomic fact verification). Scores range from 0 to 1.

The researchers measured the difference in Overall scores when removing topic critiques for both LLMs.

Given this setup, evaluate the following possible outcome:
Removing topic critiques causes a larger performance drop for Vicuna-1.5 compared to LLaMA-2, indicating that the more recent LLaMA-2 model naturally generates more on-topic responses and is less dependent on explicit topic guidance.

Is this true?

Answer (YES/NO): YES